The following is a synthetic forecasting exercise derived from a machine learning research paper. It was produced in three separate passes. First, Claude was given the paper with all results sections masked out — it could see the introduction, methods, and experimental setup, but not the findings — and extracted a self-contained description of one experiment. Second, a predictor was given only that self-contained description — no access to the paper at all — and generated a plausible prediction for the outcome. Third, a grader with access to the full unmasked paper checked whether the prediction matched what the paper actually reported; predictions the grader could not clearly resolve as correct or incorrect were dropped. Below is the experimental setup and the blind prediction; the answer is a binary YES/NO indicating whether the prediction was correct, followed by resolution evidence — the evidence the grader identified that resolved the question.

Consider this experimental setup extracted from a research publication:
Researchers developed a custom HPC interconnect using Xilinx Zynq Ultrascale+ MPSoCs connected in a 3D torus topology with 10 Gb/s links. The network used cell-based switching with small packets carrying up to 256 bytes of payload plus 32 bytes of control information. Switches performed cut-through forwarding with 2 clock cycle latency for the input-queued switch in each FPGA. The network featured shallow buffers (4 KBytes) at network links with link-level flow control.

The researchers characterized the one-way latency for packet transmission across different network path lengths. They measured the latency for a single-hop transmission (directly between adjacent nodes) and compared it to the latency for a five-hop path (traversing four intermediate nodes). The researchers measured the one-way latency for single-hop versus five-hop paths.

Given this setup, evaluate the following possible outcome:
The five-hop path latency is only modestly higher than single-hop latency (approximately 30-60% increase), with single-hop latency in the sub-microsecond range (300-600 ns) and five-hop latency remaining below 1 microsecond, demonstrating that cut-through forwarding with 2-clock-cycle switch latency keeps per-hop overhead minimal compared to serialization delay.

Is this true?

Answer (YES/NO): NO